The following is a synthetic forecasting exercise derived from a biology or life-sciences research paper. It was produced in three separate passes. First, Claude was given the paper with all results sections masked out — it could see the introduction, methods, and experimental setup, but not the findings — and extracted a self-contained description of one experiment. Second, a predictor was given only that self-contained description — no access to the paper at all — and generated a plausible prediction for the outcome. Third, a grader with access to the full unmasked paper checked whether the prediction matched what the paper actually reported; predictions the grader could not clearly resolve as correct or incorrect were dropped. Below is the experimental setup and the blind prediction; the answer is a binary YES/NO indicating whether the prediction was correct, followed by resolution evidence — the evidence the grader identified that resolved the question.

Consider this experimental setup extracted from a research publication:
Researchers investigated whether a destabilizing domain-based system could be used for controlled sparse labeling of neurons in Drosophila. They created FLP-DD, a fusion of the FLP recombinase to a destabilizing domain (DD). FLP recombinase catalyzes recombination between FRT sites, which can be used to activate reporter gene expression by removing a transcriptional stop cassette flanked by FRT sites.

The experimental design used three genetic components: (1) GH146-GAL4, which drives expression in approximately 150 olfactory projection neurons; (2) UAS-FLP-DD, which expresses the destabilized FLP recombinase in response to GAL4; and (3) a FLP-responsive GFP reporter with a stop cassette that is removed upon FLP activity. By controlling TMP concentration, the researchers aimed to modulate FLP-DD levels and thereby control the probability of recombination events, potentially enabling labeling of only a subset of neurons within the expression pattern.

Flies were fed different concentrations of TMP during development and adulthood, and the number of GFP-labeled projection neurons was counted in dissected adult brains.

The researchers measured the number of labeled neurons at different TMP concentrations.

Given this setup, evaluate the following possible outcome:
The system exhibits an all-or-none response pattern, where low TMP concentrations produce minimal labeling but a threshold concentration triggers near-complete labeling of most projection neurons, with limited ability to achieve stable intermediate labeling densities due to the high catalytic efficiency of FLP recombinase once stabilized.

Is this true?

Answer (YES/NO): NO